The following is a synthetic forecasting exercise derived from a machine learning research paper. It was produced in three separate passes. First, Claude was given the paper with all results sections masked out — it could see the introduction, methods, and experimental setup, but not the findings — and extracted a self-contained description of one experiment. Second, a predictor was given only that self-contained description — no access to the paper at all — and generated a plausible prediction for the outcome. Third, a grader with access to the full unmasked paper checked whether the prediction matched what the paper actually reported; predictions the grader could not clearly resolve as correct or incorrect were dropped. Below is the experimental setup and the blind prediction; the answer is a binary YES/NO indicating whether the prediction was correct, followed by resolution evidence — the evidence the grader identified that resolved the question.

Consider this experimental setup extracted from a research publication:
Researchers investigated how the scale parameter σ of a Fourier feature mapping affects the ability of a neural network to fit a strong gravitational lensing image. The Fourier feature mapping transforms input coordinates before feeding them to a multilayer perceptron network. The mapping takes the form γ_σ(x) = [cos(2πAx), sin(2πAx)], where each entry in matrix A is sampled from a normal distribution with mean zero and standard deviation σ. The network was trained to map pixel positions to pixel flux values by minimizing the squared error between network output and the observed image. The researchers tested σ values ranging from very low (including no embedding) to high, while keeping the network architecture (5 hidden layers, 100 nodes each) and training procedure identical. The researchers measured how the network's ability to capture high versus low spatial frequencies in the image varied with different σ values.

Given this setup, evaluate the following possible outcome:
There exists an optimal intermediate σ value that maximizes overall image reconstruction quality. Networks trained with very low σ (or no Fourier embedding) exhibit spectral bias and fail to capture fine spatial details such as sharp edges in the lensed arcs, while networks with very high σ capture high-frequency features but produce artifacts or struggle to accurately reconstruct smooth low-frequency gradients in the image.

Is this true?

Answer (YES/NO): YES